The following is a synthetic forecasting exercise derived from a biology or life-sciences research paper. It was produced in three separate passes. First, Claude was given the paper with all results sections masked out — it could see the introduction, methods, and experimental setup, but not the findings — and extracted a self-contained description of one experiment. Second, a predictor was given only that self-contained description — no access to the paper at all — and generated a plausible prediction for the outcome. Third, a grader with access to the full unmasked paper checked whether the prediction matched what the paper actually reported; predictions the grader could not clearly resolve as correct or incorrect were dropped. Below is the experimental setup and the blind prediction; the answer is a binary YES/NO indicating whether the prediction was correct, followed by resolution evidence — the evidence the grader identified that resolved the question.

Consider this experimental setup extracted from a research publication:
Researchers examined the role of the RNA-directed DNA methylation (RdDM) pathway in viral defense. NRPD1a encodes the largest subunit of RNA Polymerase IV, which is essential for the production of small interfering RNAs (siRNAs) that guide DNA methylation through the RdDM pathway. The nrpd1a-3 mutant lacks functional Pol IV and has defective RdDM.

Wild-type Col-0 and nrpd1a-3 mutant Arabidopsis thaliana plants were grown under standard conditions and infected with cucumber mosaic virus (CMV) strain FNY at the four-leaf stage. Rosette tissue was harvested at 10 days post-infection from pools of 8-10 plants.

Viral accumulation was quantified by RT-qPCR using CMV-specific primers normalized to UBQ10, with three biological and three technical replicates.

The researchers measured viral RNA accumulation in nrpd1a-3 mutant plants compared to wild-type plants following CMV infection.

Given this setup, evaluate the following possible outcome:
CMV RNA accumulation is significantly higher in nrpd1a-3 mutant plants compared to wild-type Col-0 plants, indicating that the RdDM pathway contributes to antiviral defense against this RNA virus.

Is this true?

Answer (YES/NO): NO